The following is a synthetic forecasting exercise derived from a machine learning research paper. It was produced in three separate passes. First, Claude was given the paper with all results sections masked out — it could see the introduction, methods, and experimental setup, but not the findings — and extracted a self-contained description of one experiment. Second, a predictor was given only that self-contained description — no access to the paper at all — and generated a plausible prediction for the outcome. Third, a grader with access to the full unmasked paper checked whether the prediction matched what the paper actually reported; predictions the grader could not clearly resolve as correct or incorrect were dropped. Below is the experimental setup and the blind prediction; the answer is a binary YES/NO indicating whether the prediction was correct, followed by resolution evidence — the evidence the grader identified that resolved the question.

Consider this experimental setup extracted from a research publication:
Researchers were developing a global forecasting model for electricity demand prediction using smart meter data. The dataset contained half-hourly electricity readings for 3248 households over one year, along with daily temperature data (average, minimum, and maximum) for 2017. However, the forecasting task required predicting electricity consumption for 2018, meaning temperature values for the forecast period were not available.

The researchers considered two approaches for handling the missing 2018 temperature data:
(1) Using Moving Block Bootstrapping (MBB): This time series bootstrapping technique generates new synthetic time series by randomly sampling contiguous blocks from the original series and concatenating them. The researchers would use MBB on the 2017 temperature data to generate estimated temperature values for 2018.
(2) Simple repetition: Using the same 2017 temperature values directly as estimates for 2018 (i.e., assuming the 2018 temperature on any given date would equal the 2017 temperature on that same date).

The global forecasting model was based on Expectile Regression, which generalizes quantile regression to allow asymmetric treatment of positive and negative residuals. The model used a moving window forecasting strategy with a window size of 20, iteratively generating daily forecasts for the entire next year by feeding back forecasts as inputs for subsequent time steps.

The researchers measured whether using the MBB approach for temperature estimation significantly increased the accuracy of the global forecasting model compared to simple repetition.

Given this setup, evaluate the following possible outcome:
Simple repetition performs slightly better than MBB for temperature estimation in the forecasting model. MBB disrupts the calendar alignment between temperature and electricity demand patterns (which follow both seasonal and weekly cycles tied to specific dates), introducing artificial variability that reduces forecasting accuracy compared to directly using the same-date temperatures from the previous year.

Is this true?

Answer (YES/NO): NO